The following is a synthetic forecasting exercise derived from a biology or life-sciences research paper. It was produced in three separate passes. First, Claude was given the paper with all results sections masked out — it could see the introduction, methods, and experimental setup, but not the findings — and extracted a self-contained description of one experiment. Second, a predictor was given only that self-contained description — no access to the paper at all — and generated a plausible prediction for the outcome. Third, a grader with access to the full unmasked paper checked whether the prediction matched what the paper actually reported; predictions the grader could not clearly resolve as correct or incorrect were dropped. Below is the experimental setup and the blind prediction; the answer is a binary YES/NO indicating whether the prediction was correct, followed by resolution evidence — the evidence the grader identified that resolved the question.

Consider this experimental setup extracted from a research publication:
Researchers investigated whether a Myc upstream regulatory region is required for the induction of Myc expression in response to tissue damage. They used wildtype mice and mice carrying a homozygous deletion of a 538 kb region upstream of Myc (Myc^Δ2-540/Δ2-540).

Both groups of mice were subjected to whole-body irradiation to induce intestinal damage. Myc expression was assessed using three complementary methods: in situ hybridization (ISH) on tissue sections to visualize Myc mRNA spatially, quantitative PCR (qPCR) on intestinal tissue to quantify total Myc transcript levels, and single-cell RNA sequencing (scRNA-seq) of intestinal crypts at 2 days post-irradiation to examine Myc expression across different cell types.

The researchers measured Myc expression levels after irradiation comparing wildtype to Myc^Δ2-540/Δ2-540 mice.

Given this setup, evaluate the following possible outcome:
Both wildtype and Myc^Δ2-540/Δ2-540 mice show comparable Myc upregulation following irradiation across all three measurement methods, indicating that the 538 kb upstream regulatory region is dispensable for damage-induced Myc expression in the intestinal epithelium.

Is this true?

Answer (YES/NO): NO